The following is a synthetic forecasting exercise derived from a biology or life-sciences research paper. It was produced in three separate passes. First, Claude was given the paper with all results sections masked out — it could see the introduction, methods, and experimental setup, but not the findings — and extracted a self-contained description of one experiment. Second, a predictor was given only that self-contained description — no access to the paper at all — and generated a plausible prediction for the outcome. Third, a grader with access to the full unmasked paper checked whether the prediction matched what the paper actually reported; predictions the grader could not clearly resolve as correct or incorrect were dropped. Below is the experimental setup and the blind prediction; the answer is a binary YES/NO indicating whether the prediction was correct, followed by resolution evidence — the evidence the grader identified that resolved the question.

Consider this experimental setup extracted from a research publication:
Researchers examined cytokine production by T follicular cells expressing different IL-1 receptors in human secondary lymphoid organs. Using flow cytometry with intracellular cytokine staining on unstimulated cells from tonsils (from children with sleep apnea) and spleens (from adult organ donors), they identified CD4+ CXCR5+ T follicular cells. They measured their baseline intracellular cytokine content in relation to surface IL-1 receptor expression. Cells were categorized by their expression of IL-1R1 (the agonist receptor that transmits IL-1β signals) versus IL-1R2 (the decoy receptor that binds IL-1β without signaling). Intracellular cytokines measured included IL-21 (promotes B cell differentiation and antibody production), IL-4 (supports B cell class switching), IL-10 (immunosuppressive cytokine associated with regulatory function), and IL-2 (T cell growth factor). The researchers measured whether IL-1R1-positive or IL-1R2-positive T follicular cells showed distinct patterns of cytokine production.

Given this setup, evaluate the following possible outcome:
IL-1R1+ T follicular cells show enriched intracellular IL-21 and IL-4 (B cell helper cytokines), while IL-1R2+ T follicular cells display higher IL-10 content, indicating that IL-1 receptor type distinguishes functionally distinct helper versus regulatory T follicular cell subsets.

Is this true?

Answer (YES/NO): NO